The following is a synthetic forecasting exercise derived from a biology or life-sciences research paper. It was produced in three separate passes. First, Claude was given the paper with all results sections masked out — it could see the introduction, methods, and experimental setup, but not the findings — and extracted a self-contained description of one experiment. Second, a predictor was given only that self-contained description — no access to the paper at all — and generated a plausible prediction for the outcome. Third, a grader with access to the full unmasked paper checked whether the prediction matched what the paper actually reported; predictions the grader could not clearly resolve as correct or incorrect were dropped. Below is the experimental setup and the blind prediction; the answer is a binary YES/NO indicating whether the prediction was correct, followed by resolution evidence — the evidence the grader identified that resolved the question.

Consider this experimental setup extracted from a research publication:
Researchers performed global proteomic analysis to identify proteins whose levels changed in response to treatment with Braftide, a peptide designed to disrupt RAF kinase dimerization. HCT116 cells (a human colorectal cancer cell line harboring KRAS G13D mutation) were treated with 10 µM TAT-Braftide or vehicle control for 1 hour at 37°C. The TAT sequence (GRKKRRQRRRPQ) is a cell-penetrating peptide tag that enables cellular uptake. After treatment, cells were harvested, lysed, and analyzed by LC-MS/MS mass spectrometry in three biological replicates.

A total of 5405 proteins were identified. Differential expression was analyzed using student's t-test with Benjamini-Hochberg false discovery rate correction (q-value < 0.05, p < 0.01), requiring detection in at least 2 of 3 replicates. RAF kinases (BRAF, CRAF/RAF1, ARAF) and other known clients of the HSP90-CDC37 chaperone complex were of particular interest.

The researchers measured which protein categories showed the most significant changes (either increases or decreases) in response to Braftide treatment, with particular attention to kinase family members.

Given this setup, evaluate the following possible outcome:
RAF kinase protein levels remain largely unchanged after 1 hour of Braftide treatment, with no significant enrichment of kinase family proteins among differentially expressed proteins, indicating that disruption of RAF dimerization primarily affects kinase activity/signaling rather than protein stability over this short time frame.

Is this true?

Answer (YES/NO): NO